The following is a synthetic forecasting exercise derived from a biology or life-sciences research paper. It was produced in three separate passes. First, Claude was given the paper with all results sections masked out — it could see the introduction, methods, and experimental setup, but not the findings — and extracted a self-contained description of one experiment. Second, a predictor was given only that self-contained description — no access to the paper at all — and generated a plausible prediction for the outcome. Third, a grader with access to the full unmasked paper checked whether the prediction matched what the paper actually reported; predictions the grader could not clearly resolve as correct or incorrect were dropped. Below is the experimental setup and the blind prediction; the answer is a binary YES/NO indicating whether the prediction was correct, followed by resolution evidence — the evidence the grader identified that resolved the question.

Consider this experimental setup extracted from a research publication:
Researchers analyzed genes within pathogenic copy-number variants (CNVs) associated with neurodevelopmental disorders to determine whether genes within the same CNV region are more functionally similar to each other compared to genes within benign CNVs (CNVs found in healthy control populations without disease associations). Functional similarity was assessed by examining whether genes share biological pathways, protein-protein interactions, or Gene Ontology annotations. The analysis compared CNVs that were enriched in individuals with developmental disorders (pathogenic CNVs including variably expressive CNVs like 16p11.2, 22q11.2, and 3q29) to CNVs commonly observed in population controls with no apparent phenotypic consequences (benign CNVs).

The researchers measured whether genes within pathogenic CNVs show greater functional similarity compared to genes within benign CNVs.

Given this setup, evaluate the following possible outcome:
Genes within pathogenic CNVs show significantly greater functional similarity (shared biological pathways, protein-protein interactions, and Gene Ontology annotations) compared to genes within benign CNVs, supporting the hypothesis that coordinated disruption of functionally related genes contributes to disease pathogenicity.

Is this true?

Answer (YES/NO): YES